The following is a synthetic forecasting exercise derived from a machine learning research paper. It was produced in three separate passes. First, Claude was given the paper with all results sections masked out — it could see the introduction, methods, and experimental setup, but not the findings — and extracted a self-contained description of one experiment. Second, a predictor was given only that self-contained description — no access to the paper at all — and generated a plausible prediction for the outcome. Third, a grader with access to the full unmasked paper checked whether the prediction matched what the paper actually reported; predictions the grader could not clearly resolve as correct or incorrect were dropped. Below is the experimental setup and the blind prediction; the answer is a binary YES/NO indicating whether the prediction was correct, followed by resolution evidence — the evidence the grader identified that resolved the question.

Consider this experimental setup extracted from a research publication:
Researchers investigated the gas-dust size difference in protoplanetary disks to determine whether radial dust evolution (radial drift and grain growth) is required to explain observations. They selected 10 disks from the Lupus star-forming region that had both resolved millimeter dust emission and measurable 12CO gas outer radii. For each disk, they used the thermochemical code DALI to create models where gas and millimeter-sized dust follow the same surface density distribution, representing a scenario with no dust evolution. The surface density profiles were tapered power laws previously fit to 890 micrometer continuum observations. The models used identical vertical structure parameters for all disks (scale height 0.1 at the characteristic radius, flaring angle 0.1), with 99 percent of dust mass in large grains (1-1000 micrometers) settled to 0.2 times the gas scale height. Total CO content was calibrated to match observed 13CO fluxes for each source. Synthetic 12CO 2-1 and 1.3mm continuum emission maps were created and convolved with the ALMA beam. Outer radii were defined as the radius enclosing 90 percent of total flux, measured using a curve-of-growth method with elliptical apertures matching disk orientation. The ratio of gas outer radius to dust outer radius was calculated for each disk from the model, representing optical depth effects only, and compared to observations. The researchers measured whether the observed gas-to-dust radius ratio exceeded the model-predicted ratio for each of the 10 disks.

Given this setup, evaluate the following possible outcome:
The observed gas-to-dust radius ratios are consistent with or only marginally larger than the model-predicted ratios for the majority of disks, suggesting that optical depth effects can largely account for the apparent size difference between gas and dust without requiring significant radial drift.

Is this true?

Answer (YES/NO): NO